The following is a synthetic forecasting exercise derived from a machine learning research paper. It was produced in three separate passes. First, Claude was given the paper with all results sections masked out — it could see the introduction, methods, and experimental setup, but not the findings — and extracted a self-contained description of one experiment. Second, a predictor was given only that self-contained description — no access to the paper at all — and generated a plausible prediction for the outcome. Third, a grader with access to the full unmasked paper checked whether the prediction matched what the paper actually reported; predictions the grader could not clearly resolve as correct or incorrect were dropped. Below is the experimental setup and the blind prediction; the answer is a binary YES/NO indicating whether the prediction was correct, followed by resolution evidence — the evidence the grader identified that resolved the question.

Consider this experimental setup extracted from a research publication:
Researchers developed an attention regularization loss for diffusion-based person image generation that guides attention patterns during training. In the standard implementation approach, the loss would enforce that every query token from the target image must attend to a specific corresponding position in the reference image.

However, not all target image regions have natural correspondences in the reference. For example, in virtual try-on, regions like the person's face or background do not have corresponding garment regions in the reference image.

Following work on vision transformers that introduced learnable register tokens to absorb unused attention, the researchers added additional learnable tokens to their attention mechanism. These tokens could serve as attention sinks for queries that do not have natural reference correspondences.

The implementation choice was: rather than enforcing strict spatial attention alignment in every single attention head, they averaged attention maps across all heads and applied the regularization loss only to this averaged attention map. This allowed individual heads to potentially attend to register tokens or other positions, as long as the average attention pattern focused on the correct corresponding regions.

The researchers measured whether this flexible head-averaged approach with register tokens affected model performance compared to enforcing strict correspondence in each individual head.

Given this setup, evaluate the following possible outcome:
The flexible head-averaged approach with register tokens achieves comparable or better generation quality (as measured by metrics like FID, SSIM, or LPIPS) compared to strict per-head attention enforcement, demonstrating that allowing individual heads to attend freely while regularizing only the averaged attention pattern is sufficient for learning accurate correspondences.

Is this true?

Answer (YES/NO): YES